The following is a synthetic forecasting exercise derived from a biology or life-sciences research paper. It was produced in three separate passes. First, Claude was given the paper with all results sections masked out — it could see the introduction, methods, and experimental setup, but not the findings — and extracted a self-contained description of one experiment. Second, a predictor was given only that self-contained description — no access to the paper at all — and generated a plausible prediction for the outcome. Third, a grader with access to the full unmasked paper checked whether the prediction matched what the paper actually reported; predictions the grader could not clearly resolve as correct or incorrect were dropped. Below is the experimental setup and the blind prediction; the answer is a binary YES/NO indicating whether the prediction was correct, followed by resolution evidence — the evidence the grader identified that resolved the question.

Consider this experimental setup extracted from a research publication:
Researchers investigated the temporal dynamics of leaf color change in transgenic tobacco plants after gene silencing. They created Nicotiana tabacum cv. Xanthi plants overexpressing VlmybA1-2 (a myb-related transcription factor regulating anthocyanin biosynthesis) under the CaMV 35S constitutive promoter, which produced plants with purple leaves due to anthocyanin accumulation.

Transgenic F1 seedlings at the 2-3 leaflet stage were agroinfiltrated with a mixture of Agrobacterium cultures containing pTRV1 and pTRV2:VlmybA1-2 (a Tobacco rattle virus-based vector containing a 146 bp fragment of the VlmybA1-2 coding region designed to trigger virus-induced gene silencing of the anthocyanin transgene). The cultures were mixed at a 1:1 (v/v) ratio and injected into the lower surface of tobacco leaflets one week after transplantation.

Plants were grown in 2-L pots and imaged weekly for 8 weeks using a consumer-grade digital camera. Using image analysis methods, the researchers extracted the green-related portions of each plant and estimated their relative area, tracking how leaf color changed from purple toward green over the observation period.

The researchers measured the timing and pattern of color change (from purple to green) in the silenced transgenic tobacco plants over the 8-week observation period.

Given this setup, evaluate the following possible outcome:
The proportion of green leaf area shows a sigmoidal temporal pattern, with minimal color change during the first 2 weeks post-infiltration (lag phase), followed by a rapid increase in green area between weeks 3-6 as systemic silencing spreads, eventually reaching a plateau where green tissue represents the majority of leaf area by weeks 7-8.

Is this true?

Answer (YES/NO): NO